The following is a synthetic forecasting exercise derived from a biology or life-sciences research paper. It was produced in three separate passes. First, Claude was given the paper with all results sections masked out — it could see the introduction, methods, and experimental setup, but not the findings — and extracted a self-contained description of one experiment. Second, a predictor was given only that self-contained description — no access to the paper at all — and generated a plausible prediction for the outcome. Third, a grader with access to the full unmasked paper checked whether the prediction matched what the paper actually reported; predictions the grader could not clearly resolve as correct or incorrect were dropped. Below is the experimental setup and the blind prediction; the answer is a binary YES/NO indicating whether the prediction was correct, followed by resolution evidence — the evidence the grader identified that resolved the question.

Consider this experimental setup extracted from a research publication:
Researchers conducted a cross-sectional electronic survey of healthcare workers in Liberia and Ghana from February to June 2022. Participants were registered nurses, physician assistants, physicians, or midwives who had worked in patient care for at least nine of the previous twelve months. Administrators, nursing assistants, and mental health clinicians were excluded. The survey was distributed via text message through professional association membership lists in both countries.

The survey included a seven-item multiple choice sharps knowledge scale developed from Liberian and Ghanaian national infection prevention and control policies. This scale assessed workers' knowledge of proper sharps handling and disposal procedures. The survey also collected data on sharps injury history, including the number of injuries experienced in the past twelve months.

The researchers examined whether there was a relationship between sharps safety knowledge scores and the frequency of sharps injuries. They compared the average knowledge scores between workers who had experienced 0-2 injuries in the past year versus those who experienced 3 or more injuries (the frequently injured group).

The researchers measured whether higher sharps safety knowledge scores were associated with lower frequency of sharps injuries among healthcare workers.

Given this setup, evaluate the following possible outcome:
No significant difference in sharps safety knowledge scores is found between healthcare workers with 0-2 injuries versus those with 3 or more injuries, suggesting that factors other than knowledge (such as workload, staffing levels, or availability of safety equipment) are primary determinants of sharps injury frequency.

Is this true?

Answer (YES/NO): YES